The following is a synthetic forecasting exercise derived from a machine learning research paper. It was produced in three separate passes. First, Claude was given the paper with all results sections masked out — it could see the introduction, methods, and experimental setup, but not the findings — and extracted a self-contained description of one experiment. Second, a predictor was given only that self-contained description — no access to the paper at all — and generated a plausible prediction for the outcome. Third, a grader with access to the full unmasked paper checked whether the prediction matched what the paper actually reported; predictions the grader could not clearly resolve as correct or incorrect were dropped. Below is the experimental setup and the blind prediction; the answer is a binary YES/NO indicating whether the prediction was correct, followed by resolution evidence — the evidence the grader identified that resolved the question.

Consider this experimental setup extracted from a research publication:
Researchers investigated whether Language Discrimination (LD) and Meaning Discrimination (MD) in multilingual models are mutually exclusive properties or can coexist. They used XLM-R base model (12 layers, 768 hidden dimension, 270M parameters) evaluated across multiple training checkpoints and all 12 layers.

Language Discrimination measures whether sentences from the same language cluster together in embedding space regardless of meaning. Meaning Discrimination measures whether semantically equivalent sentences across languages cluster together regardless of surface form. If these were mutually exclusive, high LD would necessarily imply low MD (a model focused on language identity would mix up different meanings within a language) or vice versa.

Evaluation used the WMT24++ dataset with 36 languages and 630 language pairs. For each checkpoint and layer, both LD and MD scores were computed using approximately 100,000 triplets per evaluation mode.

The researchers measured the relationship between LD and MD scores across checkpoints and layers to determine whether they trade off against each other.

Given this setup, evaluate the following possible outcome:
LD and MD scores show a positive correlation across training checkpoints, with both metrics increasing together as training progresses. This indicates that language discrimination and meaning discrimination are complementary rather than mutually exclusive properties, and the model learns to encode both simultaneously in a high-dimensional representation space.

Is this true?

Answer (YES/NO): NO